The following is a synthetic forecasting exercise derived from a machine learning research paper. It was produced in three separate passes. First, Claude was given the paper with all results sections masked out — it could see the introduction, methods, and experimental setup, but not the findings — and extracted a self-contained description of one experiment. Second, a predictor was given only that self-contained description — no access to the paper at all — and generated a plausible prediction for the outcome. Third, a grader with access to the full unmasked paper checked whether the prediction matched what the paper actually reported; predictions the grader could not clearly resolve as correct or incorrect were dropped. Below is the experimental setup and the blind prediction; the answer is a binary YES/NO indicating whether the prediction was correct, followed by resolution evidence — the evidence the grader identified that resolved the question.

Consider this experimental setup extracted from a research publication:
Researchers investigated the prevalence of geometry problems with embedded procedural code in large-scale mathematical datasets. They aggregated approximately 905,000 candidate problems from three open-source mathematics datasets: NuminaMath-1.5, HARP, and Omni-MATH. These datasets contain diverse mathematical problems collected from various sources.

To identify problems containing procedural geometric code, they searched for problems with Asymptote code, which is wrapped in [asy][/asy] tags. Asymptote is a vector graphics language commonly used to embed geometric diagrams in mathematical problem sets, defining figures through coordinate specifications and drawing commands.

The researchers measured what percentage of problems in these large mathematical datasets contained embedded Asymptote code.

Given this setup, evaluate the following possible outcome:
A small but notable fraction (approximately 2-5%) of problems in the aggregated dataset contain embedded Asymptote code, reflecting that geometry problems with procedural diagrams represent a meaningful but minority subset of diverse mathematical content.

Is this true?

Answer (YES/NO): NO